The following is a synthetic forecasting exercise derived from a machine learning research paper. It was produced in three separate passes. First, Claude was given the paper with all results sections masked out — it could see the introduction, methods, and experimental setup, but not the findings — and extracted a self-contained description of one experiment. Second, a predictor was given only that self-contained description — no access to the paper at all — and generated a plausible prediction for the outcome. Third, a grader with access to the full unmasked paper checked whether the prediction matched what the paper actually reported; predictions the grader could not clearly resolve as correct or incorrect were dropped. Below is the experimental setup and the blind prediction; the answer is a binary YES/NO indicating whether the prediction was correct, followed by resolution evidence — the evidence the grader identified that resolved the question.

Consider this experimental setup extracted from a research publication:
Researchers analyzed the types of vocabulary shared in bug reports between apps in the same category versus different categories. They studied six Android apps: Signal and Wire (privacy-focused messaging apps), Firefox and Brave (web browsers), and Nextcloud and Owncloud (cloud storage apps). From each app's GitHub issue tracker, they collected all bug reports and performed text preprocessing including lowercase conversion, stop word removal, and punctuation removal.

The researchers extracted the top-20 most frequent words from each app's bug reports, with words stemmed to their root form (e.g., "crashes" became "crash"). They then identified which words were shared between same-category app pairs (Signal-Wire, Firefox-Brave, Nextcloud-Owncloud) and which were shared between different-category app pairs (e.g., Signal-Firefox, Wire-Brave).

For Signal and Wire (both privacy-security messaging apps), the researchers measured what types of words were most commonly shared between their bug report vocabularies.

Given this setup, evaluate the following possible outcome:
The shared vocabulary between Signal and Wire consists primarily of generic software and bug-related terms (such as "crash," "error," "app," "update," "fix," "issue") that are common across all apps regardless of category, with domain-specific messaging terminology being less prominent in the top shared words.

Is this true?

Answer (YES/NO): NO